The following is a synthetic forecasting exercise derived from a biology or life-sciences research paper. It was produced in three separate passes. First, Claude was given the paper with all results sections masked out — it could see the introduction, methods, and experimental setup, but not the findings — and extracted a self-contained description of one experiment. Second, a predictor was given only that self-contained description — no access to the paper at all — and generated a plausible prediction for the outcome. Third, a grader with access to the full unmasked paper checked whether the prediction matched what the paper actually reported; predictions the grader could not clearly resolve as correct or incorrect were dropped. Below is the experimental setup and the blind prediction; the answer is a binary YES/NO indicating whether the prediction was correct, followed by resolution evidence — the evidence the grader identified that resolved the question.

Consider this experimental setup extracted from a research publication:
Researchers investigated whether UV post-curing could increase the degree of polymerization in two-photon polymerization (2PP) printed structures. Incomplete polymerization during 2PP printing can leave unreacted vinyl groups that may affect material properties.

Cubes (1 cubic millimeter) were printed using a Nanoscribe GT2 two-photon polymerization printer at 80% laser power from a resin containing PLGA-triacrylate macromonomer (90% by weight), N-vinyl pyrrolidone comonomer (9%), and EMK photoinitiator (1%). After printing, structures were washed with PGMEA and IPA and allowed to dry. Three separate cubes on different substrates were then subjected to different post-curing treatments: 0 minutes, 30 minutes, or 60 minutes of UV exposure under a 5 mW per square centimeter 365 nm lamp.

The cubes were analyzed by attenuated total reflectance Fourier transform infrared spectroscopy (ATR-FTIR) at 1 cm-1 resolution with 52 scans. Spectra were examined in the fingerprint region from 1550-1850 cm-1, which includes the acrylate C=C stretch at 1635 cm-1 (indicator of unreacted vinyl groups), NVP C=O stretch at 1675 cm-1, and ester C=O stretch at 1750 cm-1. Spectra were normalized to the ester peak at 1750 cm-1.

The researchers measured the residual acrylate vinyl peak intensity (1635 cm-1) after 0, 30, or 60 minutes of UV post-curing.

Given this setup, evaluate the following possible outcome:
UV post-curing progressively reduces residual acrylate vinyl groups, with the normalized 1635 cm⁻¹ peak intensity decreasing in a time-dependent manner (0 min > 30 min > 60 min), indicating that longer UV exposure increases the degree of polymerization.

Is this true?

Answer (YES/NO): NO